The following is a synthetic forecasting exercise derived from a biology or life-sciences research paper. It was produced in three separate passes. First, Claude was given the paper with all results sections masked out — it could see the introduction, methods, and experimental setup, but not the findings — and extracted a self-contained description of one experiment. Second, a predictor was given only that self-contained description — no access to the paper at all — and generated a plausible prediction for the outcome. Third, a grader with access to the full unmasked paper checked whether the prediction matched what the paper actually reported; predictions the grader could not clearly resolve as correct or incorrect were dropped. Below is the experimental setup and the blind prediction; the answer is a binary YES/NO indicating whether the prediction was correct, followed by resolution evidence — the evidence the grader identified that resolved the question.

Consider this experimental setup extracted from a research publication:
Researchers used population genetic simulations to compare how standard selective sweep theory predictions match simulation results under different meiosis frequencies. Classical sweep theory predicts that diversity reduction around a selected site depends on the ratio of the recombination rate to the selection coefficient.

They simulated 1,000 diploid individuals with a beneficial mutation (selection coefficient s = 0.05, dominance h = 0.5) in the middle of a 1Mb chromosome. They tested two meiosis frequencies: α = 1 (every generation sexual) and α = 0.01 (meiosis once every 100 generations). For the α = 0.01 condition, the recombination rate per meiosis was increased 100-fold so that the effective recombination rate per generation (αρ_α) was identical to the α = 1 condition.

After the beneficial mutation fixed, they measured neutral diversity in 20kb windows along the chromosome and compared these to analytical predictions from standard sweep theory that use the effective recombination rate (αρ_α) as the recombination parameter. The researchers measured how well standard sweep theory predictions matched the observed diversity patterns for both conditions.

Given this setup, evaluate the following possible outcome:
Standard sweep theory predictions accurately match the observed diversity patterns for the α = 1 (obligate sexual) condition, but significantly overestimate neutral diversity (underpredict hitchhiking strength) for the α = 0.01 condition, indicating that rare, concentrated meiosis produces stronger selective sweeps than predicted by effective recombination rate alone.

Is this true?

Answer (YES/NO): NO